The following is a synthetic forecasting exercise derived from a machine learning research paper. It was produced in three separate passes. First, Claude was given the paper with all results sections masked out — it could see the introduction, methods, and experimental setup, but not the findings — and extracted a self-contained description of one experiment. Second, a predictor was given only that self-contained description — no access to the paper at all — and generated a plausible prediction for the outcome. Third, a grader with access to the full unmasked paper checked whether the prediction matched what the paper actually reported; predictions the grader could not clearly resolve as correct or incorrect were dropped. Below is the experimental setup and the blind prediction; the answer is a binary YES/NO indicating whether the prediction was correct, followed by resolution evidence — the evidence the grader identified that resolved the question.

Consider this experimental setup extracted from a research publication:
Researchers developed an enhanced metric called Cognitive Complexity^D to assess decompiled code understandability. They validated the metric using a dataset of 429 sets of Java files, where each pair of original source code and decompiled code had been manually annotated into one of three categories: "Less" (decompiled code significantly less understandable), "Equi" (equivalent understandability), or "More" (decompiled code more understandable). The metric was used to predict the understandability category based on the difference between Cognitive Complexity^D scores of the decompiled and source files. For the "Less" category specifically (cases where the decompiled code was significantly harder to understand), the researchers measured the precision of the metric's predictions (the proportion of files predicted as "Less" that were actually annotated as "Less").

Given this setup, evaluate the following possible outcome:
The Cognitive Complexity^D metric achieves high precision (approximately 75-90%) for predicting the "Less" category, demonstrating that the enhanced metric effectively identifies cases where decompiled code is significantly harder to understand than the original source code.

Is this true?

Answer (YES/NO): YES